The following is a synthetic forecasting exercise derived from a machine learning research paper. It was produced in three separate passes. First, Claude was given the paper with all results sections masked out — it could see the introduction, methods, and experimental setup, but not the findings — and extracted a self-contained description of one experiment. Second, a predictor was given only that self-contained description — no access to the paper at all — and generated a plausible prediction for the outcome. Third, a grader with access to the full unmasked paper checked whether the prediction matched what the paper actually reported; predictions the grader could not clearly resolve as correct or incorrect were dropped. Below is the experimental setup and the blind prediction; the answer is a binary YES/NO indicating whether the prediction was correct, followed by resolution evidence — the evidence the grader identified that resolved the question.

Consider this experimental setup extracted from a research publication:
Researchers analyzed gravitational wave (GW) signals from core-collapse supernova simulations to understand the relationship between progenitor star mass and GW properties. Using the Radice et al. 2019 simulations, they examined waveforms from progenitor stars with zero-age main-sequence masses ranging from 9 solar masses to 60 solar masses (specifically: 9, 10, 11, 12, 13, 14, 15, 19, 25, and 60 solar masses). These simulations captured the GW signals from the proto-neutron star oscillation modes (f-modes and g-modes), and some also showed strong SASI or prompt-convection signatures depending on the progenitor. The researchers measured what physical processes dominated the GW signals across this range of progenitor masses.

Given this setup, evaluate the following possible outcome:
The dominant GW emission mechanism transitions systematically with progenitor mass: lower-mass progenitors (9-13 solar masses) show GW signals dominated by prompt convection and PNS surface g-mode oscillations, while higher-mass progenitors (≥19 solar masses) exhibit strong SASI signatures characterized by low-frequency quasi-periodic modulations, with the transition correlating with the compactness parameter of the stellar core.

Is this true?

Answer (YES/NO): NO